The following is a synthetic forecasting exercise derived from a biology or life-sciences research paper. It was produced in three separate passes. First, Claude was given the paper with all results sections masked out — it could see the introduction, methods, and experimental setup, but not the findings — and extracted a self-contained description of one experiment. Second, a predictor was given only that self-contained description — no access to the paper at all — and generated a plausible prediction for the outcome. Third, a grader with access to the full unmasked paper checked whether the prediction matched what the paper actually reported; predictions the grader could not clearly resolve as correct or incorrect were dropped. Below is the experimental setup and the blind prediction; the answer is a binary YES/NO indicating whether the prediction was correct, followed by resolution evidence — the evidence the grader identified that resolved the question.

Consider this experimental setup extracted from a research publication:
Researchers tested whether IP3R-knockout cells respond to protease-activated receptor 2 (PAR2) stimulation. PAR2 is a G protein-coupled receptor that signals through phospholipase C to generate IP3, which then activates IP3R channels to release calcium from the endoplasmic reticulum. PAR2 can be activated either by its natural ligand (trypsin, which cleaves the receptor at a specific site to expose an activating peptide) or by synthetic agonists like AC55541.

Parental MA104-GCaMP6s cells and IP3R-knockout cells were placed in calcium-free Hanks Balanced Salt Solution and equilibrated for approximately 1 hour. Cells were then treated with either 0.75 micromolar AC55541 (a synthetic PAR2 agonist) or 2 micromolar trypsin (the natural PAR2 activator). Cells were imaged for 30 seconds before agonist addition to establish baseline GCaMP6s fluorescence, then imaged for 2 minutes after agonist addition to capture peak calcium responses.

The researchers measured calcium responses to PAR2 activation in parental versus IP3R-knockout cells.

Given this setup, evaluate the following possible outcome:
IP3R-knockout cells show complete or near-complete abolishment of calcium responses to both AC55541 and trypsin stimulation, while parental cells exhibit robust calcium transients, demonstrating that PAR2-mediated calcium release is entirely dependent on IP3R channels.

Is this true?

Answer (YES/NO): YES